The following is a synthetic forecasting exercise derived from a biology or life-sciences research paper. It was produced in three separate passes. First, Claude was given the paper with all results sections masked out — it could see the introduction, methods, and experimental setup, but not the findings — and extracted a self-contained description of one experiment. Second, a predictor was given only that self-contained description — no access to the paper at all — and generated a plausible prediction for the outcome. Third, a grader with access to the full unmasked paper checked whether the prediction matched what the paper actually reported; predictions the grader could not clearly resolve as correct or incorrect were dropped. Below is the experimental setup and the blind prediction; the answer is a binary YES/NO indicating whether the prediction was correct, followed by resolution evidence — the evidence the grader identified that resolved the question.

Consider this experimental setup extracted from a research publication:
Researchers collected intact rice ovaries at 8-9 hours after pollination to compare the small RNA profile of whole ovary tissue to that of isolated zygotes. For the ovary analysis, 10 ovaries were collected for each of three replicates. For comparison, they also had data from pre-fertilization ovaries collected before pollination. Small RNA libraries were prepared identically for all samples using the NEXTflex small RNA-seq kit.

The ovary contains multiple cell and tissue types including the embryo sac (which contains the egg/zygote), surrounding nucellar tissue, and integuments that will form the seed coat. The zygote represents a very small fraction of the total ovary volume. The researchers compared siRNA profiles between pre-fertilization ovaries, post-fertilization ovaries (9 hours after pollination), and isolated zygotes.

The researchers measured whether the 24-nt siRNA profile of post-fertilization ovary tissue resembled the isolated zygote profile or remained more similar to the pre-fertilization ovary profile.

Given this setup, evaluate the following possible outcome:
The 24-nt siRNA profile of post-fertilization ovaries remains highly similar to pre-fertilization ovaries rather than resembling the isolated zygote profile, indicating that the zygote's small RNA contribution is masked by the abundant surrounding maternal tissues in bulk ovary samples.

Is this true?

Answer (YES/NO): YES